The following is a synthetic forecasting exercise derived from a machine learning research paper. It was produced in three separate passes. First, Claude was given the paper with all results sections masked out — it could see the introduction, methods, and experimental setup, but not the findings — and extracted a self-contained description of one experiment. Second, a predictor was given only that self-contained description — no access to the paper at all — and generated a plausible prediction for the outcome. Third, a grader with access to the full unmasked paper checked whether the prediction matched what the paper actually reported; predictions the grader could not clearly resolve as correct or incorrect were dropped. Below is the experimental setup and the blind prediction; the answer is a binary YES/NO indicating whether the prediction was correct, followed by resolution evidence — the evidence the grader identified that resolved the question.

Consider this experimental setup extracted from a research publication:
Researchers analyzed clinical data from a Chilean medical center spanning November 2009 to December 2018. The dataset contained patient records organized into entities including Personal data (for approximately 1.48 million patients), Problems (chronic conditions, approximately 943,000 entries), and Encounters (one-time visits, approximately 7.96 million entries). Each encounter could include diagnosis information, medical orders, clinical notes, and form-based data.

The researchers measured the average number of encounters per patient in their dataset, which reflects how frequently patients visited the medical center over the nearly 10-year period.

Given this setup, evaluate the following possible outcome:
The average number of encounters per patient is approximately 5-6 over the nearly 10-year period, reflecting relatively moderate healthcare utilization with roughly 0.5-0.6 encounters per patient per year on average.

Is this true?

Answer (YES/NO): YES